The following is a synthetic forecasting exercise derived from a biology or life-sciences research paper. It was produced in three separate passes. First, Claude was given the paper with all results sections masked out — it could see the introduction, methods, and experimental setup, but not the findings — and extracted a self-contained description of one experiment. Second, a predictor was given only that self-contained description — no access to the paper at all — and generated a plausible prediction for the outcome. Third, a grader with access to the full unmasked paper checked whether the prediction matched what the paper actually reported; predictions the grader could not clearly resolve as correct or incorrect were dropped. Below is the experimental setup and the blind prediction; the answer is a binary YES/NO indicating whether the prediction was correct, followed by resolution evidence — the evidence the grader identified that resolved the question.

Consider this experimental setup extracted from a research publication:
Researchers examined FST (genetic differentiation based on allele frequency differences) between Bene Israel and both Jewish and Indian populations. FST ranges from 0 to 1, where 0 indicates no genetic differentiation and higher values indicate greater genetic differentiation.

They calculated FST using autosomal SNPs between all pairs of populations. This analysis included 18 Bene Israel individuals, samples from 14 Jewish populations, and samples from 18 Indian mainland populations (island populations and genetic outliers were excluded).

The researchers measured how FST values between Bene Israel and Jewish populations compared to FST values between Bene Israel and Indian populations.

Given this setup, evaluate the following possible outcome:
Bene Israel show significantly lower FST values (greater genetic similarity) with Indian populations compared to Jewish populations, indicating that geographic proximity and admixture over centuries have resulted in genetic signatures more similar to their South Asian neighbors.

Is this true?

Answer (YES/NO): YES